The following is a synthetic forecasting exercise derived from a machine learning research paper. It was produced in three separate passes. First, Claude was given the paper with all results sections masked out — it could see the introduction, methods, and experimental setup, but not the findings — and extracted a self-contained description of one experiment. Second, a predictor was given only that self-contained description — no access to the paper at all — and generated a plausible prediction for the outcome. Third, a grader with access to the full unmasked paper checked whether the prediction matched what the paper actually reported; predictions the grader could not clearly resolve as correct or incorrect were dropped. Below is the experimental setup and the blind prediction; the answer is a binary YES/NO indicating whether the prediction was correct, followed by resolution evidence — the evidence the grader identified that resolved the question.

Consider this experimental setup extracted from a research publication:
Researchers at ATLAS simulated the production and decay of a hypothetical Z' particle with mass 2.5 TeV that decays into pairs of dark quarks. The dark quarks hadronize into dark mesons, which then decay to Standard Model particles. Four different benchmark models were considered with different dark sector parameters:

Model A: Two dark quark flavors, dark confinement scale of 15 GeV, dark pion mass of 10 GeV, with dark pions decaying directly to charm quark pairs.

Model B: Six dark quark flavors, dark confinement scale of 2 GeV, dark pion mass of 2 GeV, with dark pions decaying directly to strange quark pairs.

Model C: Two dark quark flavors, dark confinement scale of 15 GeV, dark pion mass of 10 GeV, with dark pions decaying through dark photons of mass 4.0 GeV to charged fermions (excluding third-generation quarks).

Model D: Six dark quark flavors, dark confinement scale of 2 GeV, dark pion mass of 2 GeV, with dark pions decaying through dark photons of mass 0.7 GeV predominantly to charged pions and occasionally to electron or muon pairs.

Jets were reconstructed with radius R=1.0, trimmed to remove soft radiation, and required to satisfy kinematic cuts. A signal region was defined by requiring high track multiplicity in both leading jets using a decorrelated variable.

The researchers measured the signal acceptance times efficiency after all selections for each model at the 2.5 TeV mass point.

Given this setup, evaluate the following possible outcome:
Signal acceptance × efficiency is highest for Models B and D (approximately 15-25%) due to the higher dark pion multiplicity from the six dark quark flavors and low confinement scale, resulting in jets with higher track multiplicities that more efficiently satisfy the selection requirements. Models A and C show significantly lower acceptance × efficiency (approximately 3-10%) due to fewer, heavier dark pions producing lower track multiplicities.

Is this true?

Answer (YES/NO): NO